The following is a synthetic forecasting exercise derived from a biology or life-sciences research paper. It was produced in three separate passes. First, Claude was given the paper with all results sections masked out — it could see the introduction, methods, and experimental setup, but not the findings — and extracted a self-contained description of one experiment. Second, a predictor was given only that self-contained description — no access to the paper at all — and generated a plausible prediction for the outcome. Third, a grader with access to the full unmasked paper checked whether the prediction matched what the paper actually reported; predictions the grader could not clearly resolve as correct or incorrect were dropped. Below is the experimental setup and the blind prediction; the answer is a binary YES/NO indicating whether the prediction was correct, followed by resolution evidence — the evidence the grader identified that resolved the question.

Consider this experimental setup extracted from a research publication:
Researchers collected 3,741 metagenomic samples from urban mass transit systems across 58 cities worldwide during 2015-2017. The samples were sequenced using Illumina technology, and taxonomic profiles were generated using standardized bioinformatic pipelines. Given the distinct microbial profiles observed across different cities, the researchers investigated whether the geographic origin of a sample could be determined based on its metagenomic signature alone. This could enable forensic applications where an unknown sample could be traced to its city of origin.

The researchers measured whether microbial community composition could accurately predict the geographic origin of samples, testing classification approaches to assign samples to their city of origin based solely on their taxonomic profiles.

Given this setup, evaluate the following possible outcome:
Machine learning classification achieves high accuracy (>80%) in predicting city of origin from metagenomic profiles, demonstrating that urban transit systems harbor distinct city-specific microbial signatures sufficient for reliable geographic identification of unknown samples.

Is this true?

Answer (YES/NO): YES